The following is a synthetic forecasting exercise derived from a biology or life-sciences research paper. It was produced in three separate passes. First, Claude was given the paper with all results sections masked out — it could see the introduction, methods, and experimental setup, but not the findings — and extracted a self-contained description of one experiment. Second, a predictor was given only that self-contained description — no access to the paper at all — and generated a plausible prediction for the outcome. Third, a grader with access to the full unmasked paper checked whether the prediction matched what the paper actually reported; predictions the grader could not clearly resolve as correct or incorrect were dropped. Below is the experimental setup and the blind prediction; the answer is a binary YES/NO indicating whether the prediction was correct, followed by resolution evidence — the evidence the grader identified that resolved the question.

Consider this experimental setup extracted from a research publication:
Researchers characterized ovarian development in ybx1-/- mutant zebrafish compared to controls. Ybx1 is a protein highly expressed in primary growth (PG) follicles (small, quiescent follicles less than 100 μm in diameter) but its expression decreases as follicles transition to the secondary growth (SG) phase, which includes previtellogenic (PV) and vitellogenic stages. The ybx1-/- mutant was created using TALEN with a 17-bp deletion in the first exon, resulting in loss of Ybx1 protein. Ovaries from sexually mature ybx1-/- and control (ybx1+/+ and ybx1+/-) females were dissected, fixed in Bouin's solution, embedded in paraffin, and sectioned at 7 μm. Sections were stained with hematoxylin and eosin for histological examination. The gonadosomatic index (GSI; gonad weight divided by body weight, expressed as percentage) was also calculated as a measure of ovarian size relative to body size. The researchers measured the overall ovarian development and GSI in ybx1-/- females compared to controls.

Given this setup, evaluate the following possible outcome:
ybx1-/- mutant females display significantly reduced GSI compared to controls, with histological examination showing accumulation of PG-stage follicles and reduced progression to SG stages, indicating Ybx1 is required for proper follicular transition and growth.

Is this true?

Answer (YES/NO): NO